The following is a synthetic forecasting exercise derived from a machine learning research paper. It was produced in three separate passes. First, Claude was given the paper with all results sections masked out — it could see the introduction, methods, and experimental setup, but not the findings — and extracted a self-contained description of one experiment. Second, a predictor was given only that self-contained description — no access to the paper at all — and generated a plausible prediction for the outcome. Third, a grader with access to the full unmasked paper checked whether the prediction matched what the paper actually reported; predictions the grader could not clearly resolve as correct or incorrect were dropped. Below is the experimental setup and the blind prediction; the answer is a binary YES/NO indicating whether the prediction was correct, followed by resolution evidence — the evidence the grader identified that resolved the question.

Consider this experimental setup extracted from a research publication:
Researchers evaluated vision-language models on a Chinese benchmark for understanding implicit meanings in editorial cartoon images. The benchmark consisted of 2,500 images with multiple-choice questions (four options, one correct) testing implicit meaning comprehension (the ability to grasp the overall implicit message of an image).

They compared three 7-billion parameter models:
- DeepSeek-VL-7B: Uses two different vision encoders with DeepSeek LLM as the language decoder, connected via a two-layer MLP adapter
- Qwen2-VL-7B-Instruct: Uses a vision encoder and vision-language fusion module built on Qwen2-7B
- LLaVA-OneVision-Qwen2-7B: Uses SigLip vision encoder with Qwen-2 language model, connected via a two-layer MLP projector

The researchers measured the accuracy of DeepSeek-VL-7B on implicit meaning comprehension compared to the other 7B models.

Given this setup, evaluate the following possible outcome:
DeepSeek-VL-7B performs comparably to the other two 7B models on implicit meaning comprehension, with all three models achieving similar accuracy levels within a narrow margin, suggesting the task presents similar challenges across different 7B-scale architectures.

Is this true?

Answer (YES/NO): NO